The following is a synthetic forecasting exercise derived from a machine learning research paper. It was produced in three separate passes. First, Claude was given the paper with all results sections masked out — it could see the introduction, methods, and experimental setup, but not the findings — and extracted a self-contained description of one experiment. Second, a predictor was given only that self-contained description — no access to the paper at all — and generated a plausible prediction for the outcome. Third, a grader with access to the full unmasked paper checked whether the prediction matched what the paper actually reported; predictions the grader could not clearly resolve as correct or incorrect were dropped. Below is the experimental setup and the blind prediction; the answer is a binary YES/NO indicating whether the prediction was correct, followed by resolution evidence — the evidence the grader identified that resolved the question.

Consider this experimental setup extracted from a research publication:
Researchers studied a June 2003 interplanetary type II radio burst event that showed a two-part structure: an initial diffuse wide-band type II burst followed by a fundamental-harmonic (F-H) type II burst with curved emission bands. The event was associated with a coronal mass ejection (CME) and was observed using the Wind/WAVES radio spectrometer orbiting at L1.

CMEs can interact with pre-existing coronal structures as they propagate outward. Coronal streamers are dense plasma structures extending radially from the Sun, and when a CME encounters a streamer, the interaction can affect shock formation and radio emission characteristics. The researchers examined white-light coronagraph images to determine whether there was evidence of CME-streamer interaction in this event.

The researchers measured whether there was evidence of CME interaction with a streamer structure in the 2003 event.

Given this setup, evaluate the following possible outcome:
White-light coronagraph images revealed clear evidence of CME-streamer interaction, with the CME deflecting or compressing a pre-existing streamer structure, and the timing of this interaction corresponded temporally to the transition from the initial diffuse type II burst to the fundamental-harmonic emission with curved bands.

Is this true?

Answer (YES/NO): YES